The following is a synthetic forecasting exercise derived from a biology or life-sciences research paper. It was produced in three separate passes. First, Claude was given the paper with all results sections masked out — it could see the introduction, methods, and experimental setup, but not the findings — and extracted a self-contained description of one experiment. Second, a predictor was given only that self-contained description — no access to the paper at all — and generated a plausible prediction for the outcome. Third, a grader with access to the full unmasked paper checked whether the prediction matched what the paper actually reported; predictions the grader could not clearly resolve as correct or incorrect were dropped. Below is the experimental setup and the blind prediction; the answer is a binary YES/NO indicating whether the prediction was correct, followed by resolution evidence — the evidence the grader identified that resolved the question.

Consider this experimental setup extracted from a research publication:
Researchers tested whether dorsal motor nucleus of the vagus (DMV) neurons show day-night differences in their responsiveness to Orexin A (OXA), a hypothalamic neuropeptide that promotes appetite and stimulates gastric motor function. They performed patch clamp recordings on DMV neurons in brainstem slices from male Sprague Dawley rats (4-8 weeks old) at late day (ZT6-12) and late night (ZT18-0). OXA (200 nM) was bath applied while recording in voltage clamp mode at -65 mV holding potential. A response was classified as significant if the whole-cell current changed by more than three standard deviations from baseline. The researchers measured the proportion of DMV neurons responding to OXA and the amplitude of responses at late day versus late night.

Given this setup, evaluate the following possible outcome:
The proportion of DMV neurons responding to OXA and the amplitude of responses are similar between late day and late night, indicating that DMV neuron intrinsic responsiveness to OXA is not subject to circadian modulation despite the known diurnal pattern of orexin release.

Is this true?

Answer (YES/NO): NO